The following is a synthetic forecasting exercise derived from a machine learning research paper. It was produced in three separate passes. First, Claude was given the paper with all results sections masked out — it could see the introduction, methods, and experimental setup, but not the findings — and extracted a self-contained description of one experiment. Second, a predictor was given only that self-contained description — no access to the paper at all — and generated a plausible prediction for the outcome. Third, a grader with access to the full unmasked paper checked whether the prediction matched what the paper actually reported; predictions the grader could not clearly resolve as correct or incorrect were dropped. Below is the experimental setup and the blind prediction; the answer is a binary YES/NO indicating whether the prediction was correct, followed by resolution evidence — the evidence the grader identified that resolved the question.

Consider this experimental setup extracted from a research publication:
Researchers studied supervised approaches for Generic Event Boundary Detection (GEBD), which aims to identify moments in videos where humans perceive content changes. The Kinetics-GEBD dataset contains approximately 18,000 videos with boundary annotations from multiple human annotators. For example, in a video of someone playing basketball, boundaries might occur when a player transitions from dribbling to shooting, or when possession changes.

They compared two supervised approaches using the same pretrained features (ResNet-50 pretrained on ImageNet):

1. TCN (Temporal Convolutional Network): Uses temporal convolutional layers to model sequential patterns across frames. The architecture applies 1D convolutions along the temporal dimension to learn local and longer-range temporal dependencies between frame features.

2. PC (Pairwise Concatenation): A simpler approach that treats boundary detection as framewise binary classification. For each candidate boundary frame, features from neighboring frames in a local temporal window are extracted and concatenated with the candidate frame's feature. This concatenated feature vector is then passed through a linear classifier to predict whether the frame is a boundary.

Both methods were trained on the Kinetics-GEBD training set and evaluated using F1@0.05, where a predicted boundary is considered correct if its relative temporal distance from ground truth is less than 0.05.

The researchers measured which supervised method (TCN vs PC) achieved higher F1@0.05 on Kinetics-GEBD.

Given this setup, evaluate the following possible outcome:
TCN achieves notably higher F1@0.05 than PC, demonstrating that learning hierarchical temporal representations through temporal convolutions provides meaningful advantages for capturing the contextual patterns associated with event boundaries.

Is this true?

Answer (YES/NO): NO